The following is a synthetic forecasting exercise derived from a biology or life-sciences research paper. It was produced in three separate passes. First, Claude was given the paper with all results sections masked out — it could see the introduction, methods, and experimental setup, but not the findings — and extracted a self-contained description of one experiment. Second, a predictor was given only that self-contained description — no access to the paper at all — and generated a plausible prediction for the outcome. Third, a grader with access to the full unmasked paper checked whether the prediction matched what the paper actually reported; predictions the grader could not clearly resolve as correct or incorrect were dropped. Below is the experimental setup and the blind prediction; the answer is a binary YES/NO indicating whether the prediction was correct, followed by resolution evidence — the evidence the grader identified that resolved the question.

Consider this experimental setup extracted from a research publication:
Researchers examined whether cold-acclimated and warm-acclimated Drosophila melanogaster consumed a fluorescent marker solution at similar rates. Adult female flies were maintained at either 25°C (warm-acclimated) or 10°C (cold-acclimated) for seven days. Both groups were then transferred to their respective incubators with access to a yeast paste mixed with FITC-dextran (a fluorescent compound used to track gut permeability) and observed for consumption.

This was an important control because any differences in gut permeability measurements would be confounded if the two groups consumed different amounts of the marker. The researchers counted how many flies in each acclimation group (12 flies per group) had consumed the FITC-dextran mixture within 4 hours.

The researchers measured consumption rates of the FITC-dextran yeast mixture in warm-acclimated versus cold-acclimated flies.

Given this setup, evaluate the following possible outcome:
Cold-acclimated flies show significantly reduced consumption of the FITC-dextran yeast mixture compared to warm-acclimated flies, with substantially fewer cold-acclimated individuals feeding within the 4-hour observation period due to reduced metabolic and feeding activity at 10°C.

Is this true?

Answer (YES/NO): NO